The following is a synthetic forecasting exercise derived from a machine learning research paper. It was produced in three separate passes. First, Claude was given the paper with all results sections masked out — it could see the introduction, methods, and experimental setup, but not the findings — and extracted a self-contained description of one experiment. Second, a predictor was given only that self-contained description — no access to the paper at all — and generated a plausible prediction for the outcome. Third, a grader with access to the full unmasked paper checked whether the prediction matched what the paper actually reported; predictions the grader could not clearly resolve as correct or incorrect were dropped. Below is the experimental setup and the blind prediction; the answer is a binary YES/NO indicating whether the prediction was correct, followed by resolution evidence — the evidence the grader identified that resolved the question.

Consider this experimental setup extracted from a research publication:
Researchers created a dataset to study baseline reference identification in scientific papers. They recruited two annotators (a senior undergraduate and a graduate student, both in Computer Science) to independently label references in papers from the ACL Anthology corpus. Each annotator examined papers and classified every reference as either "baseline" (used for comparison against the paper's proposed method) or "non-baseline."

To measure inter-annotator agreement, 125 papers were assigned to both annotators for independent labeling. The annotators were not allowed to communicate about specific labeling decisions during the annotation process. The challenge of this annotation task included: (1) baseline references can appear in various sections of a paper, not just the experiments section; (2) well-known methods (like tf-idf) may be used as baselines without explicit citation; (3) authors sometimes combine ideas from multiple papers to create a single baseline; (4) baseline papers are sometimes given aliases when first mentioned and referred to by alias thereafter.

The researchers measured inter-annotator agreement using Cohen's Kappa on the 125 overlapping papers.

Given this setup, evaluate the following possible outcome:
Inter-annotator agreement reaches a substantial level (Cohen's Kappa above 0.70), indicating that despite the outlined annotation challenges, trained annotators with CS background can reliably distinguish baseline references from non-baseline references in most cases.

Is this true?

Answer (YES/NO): YES